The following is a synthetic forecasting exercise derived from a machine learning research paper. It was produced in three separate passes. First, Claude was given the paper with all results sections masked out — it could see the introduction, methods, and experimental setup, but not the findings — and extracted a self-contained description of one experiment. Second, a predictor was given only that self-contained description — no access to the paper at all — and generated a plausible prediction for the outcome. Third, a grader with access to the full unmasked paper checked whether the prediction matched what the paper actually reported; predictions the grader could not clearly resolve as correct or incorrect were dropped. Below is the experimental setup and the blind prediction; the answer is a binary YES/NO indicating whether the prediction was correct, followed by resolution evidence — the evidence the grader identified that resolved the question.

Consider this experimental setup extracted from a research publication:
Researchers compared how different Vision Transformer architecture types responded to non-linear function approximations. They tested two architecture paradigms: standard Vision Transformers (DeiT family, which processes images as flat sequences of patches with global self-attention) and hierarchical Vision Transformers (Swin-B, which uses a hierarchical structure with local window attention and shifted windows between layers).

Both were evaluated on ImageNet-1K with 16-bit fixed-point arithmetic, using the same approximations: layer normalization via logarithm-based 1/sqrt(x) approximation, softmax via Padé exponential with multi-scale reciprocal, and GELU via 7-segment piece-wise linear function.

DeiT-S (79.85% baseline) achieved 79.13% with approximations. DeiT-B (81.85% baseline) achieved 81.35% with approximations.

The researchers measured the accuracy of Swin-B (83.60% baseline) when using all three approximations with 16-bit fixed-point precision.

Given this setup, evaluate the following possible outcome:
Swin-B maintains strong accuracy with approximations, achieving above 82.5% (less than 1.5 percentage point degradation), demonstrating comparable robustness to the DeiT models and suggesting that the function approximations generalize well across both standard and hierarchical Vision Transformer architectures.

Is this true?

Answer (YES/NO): YES